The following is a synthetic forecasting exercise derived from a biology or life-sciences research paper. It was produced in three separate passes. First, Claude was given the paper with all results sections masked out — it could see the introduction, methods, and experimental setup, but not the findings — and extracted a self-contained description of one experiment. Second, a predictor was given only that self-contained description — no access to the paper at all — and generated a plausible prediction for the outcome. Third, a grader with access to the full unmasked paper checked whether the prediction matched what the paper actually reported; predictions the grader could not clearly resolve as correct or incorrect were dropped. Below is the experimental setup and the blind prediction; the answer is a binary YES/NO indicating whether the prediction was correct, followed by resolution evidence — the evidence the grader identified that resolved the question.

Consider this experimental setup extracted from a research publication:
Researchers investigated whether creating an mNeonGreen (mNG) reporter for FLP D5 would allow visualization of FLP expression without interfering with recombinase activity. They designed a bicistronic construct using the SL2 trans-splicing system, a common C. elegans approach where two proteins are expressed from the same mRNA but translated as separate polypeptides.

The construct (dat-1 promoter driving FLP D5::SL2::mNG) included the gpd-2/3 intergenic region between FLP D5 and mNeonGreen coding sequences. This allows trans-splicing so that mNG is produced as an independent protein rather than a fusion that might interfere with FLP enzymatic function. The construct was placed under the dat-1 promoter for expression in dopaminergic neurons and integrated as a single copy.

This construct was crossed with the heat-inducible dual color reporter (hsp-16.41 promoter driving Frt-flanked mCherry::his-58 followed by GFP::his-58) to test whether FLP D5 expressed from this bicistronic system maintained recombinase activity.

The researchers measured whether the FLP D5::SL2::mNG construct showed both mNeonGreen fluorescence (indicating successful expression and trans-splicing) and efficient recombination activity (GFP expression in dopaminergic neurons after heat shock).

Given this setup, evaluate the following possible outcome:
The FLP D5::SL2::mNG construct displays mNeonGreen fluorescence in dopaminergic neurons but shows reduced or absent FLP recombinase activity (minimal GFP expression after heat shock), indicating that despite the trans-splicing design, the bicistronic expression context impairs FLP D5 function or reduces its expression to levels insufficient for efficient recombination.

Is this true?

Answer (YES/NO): NO